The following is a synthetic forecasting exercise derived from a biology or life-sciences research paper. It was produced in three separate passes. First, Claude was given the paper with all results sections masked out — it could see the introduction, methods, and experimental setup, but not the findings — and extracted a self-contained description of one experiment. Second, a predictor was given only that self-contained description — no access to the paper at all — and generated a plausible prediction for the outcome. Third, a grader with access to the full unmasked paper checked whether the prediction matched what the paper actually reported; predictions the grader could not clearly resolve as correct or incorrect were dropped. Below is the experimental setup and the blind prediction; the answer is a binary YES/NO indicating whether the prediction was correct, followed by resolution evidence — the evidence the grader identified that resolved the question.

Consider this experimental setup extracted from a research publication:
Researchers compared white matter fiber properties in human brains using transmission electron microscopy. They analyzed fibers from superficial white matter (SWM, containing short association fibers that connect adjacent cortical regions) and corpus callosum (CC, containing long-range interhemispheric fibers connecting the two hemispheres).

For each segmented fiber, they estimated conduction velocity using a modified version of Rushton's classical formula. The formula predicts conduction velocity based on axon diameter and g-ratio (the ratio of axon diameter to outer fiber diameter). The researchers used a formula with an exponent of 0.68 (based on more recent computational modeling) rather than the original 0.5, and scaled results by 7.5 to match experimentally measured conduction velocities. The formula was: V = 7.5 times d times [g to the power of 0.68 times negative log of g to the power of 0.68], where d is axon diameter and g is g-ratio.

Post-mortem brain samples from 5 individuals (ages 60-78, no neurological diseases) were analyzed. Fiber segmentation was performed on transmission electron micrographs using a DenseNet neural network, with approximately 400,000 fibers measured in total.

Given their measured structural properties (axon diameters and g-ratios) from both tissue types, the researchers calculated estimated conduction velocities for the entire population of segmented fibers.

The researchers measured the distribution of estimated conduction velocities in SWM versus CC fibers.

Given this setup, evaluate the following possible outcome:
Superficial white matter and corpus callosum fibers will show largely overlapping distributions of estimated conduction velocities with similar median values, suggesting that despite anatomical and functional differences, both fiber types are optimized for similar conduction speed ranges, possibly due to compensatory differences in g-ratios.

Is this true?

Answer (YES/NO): NO